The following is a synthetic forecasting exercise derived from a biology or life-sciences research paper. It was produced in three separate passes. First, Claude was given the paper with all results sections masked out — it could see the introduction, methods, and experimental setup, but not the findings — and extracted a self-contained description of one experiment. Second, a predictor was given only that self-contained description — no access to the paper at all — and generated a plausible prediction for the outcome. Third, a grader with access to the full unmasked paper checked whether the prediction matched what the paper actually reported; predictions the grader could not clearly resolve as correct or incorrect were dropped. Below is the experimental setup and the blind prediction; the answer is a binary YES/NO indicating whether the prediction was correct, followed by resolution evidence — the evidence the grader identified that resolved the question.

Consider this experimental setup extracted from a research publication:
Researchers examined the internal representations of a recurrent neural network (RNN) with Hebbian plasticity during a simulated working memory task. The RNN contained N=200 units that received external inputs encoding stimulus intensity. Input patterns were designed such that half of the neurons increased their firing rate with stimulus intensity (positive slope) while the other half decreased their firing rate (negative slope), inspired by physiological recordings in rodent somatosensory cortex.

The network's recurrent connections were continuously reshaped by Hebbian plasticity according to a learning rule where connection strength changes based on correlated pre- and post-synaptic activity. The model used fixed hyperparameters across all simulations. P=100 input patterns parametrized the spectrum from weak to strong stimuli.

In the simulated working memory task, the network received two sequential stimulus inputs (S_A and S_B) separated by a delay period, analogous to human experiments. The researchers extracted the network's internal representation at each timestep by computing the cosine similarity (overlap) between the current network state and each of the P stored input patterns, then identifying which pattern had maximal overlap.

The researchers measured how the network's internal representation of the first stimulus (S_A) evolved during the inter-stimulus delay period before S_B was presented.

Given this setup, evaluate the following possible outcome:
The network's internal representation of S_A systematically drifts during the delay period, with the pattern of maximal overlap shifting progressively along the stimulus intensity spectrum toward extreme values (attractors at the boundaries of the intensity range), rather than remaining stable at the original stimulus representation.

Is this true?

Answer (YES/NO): NO